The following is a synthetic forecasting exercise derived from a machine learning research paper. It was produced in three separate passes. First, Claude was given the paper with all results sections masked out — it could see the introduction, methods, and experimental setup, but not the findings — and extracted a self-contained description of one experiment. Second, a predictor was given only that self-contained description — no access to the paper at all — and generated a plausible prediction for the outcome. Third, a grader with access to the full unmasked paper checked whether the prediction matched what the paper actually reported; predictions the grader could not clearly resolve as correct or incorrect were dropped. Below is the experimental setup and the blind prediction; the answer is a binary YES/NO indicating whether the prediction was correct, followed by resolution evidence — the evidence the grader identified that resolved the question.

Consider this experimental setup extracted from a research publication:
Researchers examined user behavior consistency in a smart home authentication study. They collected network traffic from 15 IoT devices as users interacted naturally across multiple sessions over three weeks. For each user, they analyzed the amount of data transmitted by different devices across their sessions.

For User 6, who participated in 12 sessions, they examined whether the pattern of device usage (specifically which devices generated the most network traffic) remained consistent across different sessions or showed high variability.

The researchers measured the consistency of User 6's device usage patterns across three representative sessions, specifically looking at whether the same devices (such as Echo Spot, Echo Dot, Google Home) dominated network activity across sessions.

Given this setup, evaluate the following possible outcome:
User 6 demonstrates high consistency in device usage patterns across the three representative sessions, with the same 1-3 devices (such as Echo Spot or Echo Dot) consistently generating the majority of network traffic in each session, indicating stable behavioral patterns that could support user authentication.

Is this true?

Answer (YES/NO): NO